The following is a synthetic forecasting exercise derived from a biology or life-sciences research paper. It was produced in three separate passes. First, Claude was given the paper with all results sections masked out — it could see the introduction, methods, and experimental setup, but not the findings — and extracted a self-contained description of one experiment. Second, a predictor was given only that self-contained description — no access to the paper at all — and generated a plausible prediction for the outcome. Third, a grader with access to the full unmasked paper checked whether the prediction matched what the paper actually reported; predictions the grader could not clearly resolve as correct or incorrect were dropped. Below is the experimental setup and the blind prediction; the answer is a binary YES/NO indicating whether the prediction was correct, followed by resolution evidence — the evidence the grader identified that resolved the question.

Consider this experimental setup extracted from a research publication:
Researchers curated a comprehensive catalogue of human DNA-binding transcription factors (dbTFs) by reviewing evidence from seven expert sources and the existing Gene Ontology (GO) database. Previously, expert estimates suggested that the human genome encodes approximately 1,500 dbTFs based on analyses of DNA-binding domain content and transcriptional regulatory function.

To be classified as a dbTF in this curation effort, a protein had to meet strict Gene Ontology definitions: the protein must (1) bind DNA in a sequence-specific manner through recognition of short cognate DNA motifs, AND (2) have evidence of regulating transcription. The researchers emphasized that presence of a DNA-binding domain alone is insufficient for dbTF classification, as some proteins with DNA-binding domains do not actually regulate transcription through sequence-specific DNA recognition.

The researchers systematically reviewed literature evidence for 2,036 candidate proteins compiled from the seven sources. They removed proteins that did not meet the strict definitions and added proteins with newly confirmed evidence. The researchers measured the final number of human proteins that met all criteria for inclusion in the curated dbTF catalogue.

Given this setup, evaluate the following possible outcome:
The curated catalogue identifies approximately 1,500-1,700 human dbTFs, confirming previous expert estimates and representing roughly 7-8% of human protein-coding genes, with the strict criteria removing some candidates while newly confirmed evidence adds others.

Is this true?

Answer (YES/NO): NO